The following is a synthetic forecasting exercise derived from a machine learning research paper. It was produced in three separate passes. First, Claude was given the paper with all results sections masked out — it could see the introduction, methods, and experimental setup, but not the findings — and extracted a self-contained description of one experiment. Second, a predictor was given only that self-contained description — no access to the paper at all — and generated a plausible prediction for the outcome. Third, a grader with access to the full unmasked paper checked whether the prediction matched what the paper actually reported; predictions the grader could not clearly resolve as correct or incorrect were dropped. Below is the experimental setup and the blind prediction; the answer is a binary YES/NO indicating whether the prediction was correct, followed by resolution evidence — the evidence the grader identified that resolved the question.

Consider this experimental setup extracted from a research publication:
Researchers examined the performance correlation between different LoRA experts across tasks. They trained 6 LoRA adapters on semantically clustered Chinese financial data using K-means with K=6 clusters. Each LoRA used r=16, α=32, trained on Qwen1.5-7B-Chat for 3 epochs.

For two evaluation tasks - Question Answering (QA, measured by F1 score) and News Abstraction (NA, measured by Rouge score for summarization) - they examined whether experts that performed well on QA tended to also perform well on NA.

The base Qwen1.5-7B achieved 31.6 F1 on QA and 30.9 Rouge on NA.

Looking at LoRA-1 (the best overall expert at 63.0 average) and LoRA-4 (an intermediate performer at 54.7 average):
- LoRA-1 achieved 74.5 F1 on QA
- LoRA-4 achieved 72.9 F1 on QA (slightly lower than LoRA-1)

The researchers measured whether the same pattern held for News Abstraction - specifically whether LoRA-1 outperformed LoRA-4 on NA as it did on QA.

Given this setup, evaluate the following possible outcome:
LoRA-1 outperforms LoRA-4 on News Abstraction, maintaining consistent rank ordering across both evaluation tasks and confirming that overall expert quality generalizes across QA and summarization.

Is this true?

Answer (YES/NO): NO